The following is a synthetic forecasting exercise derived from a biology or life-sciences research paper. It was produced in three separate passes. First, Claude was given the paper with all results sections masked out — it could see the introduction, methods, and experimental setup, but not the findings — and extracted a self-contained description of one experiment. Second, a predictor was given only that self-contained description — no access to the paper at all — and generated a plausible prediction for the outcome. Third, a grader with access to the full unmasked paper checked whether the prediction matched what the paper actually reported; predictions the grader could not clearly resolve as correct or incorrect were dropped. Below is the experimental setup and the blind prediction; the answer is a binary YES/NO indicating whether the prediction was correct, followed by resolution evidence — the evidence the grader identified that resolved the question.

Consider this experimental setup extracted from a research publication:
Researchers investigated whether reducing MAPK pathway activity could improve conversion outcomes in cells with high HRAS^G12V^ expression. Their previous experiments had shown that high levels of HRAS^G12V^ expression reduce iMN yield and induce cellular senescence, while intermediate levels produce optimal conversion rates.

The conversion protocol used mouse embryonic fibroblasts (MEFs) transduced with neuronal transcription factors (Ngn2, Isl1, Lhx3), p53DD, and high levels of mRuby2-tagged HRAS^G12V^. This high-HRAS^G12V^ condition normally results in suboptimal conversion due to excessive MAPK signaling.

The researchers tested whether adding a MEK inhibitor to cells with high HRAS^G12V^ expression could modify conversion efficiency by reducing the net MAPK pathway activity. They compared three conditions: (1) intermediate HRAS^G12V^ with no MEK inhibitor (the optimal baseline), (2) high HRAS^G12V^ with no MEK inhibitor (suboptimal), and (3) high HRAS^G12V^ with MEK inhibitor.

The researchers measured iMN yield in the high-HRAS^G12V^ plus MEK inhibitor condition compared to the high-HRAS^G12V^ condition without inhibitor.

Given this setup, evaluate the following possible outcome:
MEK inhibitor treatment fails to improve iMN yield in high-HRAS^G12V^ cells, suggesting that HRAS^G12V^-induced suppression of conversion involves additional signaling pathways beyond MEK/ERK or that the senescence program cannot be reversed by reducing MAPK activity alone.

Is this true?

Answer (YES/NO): NO